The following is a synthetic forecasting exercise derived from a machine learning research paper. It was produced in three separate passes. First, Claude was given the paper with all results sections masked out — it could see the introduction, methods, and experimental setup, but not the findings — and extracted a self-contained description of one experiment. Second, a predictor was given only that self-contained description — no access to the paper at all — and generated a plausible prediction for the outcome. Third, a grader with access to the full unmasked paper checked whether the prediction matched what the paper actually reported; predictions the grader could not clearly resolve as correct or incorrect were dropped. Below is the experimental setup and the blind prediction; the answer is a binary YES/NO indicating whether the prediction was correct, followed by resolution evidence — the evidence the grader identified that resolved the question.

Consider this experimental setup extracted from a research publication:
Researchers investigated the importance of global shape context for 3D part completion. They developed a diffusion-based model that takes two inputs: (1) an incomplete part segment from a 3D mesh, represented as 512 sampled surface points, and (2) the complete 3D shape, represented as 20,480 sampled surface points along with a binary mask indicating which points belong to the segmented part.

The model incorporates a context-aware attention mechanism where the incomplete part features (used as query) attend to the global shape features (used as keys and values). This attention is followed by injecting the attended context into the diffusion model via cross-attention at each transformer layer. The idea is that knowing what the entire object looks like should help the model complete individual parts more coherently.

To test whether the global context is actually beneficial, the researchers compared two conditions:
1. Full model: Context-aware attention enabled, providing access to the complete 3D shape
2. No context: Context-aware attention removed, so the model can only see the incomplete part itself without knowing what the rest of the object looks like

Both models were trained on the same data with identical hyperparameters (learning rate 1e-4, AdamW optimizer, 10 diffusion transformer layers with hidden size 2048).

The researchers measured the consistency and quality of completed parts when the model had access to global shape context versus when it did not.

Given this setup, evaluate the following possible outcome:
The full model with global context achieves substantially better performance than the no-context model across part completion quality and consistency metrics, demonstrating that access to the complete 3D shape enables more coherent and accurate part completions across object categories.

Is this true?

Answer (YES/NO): YES